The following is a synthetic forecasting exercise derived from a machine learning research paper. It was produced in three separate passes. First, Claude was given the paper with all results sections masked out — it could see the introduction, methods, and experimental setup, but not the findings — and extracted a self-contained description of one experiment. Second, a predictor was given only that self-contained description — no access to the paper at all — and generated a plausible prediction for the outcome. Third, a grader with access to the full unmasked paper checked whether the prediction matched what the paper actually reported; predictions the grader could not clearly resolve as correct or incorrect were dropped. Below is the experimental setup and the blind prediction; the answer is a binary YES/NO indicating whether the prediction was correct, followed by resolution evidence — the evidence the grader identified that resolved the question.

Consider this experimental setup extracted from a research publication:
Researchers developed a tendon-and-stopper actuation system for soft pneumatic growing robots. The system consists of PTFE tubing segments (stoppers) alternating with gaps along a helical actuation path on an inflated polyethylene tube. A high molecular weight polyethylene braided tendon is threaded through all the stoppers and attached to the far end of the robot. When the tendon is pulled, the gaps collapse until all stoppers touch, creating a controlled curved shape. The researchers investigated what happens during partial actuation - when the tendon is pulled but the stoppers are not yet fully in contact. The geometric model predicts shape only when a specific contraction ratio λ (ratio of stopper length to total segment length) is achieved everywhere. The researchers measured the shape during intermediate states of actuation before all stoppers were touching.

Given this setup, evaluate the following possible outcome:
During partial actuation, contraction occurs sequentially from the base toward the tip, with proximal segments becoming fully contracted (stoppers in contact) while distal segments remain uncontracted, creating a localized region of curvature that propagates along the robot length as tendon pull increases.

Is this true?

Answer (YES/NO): NO